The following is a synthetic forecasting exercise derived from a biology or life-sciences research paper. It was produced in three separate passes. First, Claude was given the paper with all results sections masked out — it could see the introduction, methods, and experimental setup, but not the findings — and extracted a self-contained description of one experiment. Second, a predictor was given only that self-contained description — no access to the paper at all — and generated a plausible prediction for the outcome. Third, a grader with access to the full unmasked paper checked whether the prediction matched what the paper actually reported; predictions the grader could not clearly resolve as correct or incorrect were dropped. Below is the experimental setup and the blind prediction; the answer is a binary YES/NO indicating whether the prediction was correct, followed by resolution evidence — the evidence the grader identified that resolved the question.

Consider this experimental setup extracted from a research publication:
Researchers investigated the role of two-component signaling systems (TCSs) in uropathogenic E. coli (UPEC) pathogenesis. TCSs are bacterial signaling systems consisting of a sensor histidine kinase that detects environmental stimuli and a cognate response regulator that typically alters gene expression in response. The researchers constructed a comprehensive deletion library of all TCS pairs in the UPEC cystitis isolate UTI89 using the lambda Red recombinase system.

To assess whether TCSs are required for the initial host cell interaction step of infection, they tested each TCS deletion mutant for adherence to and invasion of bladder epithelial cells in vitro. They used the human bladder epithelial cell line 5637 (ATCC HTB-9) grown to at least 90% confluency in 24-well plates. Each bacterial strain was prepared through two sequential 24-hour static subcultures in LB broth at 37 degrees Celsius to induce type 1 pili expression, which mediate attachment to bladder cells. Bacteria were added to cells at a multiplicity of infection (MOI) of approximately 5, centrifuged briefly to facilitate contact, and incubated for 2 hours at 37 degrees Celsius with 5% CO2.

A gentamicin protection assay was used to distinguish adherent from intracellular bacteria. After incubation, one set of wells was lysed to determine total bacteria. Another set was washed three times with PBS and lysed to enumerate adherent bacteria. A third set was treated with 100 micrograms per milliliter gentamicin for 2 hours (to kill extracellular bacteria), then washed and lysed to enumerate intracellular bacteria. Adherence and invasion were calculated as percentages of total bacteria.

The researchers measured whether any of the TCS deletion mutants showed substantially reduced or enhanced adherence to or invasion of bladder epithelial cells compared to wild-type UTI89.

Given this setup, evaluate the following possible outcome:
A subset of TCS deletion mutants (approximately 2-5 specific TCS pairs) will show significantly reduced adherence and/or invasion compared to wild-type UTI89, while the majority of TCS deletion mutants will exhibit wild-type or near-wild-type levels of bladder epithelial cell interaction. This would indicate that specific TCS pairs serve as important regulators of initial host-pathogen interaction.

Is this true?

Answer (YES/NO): NO